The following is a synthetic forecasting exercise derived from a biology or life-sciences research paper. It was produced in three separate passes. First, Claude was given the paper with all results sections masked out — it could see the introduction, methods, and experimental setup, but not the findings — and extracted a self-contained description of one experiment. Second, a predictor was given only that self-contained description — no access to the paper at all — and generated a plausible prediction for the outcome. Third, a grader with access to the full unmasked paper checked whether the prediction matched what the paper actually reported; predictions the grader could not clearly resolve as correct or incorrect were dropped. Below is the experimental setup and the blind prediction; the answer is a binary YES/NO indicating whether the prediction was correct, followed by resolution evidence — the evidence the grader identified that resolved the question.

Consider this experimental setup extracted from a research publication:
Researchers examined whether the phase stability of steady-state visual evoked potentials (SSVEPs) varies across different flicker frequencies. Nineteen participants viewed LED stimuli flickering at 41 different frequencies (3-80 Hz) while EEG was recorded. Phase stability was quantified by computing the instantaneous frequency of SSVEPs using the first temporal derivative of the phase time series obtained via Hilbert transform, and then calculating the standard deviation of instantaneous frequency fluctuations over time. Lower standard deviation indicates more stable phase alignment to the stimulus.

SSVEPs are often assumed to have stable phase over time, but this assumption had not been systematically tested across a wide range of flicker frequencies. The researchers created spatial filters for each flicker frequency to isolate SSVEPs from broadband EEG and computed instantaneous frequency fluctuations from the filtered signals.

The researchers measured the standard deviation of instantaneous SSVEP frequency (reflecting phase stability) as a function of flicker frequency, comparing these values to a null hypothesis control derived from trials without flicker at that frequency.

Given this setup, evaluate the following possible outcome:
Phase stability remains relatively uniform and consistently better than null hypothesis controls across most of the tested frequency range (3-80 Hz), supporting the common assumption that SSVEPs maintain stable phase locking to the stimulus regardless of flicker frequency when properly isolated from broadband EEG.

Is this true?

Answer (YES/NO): NO